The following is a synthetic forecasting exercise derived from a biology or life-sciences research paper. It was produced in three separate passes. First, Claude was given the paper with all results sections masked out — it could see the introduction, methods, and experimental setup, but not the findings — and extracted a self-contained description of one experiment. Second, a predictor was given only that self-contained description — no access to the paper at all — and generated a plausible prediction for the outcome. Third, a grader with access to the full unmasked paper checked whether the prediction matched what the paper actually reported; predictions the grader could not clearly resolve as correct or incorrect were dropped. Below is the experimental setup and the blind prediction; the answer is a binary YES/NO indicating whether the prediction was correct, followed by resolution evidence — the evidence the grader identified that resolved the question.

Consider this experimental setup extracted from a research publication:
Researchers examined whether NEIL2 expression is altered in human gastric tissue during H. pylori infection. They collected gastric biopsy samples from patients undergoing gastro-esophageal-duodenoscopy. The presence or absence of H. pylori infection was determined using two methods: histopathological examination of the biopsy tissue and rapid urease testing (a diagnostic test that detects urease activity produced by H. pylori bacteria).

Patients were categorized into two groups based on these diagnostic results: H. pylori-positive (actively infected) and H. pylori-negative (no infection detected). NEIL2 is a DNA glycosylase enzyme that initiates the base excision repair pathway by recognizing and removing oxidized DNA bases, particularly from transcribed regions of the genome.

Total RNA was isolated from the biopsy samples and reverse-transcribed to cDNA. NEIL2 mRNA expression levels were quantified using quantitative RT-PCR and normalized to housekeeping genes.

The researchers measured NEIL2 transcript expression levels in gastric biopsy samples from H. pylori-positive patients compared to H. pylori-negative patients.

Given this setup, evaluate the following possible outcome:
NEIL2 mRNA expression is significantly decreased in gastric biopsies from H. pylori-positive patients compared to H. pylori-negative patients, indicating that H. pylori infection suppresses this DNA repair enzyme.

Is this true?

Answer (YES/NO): YES